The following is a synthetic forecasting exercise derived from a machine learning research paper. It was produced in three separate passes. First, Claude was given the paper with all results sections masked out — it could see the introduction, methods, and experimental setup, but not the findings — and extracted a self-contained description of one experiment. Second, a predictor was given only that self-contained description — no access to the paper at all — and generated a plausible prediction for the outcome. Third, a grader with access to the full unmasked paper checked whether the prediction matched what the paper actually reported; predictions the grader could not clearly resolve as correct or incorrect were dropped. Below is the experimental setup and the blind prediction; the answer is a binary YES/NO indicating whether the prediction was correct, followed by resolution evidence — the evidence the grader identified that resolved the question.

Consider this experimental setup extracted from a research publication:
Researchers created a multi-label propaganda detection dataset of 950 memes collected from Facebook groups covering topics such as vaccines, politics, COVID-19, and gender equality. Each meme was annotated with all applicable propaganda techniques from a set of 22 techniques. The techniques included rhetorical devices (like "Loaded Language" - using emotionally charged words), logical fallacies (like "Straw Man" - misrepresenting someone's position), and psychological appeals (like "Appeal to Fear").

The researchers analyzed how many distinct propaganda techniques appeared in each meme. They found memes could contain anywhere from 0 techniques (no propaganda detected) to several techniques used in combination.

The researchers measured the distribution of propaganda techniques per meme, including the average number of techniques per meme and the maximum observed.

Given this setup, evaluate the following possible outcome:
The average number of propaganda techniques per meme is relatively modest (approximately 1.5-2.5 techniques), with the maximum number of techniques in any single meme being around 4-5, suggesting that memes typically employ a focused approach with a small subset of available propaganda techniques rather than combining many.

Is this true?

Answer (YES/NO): NO